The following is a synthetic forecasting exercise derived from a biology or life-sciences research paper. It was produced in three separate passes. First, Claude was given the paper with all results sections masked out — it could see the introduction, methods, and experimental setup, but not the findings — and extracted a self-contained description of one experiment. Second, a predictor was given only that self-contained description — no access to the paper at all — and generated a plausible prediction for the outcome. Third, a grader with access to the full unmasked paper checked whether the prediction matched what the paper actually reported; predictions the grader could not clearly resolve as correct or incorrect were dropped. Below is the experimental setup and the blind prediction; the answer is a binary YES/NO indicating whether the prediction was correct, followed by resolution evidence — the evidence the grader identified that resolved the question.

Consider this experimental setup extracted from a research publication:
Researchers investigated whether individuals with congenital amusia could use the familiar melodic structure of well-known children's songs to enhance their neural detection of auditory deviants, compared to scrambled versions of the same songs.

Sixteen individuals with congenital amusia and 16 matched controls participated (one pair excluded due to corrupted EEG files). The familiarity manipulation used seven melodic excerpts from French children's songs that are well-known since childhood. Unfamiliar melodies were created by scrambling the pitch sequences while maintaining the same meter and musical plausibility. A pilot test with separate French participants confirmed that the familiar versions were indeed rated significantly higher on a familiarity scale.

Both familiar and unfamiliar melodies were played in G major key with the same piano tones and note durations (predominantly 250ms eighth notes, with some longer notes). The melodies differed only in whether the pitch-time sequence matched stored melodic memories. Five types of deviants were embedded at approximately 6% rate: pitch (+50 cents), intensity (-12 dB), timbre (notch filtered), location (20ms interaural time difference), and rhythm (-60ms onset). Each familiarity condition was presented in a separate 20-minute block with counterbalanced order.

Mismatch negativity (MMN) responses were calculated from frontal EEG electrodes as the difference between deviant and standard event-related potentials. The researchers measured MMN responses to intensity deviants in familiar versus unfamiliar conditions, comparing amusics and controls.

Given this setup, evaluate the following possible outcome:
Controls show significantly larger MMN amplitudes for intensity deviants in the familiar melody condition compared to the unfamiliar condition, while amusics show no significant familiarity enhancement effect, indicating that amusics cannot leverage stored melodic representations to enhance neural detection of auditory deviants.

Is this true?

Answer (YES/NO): NO